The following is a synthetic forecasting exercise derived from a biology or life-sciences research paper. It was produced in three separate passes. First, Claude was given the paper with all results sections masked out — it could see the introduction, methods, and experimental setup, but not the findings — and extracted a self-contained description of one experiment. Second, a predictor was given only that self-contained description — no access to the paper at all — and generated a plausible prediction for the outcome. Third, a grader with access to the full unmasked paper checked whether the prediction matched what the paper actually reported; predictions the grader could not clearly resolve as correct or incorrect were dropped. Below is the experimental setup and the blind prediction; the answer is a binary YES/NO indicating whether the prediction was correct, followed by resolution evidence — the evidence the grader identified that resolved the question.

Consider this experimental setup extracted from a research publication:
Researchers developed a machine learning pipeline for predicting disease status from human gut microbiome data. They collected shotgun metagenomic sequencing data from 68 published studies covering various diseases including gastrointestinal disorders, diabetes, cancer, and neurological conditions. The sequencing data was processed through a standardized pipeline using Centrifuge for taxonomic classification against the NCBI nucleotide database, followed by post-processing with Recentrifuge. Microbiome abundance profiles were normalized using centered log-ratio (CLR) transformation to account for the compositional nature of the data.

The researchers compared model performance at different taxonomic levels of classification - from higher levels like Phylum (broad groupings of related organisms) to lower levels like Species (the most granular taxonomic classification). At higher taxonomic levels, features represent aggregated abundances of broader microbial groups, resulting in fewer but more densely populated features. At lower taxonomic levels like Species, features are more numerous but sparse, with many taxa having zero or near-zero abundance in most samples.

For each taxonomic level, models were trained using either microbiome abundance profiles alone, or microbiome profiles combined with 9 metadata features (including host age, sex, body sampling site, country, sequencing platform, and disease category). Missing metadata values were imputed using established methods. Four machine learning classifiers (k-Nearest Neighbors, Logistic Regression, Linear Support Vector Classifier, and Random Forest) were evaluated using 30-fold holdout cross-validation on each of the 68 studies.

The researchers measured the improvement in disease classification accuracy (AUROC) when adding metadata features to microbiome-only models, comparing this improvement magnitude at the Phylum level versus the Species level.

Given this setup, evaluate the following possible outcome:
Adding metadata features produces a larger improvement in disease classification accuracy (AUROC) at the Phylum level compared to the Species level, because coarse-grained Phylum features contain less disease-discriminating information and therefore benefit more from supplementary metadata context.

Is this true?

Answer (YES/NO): YES